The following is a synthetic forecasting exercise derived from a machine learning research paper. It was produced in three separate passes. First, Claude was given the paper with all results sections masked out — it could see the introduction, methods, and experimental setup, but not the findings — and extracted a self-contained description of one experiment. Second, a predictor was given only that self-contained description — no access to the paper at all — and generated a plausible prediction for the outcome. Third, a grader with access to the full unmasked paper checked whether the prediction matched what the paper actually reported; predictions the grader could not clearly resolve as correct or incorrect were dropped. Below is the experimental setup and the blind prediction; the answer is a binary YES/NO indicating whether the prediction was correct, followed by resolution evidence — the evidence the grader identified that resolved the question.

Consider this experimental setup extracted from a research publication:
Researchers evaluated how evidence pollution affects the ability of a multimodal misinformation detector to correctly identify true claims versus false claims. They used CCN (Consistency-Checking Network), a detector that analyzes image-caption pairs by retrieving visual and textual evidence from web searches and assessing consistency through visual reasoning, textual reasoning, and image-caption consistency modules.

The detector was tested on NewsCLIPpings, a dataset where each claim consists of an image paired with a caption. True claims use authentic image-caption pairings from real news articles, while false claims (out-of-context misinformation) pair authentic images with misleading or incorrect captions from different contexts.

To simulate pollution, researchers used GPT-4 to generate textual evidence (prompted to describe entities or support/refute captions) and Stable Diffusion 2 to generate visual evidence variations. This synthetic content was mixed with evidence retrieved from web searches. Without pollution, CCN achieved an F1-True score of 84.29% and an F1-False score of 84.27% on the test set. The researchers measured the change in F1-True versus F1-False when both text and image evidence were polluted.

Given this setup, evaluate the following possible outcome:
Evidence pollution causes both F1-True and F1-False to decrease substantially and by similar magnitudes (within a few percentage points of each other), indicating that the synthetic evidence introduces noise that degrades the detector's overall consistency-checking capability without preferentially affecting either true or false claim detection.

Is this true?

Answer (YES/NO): NO